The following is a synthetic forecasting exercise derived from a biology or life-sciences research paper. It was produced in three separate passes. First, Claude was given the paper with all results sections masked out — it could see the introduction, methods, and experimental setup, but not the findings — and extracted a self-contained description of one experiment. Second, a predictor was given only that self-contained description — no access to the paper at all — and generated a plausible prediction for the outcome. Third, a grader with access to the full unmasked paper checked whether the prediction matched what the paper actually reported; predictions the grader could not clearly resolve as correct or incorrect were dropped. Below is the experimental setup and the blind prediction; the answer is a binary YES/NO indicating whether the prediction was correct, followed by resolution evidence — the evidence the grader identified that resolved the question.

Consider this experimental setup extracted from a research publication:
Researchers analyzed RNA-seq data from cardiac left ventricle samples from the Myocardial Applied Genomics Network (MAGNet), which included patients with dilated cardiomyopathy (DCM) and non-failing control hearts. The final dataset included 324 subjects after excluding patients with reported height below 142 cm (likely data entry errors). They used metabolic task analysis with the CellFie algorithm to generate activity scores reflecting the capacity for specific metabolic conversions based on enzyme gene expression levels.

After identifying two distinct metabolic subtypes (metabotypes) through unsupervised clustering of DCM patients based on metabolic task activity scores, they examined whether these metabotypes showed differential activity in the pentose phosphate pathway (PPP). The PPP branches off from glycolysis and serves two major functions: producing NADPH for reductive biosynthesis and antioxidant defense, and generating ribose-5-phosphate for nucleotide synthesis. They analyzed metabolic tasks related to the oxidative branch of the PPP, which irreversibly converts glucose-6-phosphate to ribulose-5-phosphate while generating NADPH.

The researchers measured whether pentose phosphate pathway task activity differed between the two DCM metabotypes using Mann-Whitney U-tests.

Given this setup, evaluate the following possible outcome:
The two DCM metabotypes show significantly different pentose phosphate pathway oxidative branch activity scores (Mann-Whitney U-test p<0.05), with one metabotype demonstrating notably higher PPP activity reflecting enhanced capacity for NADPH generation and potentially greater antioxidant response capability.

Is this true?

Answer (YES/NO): NO